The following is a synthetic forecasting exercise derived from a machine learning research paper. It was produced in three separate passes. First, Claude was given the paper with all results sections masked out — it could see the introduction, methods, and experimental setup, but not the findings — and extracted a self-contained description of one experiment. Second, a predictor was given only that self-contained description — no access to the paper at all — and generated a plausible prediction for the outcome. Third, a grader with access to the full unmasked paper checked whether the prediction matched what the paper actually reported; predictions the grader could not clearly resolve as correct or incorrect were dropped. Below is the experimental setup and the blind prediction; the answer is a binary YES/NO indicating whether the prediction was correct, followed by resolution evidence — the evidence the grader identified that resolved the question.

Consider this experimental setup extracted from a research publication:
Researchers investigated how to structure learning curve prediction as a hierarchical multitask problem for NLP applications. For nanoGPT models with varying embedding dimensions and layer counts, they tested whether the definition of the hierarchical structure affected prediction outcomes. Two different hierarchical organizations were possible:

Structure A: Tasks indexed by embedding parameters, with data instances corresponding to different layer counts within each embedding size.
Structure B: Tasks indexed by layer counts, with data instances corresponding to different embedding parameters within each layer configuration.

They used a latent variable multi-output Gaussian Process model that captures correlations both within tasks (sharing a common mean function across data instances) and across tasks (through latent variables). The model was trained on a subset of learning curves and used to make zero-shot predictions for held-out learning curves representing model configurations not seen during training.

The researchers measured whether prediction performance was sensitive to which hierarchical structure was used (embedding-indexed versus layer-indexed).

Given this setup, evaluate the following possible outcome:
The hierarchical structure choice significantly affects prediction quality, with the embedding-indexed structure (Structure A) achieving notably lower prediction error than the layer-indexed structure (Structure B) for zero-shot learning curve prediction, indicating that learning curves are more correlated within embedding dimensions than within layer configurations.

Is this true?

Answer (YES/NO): NO